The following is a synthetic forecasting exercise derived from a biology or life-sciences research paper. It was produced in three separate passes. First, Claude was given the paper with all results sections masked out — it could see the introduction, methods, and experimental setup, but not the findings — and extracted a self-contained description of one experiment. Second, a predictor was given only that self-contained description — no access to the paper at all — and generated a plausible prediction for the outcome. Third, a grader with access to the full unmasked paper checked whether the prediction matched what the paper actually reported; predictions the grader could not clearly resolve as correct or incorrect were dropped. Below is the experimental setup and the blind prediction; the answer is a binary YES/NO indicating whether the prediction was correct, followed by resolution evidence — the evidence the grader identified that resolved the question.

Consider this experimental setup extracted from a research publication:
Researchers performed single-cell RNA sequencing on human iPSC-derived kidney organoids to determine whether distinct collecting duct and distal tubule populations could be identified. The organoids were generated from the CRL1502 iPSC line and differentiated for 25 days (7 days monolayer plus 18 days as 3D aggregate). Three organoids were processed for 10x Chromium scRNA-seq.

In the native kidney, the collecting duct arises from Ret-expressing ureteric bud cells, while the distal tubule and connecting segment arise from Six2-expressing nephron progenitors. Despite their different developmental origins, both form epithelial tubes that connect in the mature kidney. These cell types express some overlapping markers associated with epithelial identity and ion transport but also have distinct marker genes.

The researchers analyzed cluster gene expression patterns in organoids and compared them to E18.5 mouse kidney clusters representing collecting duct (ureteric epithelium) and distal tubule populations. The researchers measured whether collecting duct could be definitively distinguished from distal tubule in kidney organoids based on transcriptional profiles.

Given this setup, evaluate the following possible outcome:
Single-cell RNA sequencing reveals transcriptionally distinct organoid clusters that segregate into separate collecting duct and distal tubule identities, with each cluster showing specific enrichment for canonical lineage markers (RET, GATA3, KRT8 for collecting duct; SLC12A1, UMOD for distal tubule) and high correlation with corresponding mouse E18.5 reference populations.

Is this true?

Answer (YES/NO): NO